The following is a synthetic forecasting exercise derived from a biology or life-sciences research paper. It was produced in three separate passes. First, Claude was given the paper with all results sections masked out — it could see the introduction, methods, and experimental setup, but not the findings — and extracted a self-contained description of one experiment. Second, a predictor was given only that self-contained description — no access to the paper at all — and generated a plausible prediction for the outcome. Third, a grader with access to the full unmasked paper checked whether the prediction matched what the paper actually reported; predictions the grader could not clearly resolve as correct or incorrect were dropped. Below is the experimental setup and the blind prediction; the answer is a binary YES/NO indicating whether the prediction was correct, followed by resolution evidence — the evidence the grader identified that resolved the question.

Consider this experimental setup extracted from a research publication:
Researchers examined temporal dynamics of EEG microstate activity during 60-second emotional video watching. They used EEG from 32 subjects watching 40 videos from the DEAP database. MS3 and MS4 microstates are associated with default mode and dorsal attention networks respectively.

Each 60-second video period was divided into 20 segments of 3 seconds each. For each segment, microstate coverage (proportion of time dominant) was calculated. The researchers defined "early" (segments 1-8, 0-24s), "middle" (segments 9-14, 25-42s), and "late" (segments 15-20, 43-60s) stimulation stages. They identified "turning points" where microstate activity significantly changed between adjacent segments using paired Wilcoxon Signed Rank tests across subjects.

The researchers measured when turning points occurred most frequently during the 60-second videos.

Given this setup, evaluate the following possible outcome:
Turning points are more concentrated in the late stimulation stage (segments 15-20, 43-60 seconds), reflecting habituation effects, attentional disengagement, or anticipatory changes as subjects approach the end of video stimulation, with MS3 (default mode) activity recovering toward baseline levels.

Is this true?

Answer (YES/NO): NO